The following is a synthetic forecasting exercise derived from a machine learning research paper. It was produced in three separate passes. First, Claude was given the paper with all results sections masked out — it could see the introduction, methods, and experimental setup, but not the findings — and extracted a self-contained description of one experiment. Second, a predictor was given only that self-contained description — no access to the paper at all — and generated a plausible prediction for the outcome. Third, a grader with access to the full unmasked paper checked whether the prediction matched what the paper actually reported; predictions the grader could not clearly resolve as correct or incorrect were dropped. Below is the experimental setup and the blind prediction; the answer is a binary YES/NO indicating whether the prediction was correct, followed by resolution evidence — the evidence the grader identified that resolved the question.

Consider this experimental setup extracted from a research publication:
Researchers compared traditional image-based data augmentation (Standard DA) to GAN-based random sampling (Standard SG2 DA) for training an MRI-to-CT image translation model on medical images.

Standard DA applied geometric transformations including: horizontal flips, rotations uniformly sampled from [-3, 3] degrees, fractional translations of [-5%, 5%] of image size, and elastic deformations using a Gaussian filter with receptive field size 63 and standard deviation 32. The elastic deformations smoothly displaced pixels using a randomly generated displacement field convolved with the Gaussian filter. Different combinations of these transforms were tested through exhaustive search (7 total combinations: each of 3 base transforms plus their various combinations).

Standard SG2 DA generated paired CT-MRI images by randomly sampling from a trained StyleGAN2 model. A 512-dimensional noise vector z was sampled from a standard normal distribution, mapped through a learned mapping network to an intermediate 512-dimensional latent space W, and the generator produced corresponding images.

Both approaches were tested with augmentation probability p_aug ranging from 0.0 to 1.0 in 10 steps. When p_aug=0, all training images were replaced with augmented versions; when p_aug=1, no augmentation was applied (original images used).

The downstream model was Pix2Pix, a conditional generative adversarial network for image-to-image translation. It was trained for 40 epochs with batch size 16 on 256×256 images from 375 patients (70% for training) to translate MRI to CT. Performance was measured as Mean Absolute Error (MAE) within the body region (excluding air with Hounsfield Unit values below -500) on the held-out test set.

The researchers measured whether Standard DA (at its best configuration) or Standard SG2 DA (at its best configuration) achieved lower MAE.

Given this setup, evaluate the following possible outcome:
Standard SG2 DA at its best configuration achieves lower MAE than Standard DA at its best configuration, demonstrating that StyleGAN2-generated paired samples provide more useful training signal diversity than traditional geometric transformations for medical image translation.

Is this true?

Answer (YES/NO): YES